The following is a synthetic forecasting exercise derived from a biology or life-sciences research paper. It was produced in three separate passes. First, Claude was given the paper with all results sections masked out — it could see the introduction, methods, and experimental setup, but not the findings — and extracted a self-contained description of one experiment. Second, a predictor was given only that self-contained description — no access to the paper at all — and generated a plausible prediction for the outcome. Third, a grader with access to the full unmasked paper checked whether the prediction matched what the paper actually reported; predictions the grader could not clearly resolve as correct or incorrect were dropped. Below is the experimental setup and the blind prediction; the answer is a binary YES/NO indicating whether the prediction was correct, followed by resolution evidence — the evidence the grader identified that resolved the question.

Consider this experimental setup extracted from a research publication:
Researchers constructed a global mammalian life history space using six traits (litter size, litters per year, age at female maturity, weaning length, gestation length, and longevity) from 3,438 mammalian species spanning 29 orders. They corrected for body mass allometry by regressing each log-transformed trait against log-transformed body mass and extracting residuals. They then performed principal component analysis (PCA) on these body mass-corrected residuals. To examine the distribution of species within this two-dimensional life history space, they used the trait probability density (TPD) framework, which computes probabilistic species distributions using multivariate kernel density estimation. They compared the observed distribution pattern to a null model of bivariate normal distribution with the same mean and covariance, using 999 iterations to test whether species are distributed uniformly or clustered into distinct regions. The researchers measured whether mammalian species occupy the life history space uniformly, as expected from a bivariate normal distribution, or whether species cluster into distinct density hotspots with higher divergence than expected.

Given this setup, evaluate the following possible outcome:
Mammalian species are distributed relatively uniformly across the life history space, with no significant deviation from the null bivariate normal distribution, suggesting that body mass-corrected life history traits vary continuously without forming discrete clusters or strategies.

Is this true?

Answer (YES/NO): NO